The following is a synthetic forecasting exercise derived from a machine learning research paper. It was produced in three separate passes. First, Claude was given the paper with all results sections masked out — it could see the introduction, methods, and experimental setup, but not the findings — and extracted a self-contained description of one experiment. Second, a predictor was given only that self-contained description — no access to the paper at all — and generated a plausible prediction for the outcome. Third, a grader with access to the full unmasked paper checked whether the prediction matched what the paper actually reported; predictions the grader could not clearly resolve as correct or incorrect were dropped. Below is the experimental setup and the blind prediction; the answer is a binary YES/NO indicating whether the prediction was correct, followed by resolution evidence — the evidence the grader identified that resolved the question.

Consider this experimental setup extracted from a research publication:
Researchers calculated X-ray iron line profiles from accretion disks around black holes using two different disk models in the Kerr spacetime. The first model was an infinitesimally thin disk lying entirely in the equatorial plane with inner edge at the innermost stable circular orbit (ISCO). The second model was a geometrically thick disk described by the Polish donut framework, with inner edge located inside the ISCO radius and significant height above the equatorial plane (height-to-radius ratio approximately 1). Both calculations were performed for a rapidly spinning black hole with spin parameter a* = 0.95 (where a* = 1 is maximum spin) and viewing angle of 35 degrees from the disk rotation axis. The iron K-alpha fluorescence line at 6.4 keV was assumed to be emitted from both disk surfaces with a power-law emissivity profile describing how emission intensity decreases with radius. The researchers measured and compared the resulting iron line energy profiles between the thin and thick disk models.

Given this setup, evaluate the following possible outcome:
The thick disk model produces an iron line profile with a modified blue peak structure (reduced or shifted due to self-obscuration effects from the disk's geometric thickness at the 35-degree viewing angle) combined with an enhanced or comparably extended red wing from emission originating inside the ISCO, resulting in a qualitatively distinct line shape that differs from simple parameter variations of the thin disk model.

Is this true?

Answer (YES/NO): NO